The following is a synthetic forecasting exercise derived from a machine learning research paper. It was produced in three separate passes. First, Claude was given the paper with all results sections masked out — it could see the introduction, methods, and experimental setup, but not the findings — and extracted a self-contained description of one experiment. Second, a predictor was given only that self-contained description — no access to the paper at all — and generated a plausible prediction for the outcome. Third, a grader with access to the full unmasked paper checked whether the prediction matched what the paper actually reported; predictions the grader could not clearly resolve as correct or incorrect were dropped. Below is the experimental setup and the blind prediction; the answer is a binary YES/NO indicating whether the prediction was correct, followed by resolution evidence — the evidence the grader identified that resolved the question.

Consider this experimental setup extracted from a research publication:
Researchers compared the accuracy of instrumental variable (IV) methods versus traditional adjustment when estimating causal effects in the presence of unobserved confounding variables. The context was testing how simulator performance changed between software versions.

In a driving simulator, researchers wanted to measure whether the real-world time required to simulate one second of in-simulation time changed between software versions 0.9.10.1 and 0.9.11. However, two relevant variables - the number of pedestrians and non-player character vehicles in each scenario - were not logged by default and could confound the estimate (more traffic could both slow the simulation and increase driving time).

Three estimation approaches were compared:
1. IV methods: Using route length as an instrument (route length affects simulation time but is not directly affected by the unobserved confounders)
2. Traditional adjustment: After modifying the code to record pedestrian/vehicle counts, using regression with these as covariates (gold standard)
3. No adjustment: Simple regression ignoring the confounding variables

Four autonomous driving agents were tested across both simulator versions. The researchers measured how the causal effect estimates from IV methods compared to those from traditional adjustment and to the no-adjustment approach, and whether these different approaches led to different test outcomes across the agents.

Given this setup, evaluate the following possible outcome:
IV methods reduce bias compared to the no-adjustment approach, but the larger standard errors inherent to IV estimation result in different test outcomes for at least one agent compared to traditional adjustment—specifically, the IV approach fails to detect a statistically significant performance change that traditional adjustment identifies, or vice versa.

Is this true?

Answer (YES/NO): NO